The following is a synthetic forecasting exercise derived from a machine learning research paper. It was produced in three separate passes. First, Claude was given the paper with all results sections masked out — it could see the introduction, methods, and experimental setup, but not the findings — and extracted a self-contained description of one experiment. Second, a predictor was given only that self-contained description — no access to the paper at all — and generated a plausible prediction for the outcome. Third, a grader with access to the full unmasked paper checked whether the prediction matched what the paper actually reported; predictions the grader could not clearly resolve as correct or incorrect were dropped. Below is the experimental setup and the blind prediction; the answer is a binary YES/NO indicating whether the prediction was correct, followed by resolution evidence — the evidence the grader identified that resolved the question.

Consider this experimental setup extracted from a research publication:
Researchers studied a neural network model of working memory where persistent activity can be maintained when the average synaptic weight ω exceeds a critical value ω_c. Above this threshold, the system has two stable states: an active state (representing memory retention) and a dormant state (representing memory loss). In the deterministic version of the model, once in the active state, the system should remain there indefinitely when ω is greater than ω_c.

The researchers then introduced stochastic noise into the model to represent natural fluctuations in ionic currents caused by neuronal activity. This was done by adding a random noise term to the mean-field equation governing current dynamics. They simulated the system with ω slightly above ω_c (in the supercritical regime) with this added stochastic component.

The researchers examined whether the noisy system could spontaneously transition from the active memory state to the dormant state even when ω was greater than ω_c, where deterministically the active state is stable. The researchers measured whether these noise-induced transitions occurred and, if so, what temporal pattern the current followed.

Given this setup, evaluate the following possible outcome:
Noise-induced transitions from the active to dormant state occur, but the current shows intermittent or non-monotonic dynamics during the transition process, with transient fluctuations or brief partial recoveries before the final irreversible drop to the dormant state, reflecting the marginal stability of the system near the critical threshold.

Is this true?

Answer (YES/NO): NO